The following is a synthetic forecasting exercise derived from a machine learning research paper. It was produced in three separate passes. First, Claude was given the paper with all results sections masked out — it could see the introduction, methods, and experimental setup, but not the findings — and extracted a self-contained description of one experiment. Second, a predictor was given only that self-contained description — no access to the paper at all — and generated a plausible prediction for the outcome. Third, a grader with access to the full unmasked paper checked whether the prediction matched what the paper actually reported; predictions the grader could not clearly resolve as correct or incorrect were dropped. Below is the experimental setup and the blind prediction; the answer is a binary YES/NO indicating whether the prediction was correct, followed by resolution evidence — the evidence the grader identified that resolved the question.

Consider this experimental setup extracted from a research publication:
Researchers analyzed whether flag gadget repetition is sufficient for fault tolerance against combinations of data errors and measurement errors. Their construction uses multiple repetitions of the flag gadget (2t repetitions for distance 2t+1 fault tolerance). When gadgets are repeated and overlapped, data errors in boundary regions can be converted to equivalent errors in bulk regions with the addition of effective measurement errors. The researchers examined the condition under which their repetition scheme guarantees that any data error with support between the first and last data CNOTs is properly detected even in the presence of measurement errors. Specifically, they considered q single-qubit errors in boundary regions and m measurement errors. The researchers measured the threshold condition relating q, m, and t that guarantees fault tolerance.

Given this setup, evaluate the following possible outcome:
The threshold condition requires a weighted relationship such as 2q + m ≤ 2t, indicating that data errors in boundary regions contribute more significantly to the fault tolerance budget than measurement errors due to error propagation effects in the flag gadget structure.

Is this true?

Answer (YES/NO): NO